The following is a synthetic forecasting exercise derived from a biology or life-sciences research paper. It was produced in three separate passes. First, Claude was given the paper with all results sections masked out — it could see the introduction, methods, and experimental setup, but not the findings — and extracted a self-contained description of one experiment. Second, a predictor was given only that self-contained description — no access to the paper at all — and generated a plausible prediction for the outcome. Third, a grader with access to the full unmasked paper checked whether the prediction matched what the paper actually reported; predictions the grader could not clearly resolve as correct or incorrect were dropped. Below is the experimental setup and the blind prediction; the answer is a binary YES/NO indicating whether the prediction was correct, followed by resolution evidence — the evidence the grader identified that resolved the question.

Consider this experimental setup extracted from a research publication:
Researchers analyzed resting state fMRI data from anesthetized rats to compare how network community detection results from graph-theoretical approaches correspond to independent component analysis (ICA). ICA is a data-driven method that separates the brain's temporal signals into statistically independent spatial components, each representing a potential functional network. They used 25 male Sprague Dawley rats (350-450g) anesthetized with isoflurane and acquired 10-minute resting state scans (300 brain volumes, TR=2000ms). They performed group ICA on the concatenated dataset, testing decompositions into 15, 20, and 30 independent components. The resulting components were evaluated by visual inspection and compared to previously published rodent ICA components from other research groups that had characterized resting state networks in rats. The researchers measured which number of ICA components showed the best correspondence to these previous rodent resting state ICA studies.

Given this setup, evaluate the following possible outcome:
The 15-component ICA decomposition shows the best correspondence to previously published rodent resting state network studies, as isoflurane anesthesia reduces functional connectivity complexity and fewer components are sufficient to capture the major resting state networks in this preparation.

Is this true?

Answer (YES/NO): NO